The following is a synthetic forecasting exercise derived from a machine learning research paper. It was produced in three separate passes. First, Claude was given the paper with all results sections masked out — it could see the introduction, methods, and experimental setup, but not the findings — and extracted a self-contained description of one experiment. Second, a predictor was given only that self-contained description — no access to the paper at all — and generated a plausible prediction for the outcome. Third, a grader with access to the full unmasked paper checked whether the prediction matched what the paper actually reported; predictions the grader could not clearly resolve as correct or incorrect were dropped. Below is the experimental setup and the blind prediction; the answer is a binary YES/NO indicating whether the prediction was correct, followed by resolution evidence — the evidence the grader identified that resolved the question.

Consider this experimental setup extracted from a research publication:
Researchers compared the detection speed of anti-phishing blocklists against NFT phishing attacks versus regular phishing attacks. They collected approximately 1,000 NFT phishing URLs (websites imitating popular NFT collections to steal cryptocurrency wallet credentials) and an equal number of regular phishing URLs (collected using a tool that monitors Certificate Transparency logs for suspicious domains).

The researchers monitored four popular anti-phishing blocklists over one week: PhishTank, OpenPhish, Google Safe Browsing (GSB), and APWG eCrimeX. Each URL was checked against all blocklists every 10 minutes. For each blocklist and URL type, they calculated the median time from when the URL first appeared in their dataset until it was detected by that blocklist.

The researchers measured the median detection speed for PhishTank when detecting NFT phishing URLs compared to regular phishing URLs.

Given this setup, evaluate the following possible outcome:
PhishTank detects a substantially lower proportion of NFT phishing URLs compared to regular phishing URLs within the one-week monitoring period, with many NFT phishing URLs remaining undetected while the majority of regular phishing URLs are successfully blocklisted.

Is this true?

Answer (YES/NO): NO